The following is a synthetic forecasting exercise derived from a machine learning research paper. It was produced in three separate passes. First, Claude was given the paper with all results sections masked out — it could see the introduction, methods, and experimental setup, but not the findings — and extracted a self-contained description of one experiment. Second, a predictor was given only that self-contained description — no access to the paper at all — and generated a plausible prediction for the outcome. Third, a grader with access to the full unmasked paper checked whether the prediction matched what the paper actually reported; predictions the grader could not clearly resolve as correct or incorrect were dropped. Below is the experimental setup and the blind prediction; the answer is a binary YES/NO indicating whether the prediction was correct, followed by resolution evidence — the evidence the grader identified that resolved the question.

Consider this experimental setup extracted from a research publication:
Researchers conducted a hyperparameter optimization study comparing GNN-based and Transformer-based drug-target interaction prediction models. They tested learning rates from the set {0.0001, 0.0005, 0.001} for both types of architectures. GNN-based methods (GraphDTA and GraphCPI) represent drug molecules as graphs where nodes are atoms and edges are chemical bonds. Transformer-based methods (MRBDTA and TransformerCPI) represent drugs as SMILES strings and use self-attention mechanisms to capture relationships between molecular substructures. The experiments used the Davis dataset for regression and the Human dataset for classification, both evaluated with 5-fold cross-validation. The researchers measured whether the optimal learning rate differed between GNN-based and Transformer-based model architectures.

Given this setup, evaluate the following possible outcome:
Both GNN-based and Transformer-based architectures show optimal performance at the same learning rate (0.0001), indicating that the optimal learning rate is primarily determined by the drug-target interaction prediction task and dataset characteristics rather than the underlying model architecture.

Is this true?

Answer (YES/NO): NO